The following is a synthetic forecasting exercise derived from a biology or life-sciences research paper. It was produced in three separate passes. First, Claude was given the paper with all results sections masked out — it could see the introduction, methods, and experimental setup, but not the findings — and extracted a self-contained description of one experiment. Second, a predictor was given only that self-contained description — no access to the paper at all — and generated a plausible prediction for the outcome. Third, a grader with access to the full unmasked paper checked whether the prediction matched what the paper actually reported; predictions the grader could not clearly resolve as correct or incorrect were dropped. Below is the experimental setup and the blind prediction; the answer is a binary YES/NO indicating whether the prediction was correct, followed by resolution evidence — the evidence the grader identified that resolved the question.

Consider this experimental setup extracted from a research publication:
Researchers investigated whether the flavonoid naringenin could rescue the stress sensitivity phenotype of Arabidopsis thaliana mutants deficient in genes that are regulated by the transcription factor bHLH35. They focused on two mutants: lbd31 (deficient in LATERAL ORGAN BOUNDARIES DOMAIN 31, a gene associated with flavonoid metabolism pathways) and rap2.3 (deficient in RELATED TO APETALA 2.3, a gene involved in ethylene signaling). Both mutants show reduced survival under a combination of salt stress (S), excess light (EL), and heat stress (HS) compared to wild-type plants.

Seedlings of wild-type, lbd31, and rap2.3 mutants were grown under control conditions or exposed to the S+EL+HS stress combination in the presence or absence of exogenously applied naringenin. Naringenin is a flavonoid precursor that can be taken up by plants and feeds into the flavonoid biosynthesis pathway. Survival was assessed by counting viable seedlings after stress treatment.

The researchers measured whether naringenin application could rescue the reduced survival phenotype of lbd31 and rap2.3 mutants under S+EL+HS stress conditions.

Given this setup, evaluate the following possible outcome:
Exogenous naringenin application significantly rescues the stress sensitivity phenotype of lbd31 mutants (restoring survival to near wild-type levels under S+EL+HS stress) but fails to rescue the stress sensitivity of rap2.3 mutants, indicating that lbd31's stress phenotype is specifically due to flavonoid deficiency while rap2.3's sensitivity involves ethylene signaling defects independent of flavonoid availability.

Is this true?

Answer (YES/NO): YES